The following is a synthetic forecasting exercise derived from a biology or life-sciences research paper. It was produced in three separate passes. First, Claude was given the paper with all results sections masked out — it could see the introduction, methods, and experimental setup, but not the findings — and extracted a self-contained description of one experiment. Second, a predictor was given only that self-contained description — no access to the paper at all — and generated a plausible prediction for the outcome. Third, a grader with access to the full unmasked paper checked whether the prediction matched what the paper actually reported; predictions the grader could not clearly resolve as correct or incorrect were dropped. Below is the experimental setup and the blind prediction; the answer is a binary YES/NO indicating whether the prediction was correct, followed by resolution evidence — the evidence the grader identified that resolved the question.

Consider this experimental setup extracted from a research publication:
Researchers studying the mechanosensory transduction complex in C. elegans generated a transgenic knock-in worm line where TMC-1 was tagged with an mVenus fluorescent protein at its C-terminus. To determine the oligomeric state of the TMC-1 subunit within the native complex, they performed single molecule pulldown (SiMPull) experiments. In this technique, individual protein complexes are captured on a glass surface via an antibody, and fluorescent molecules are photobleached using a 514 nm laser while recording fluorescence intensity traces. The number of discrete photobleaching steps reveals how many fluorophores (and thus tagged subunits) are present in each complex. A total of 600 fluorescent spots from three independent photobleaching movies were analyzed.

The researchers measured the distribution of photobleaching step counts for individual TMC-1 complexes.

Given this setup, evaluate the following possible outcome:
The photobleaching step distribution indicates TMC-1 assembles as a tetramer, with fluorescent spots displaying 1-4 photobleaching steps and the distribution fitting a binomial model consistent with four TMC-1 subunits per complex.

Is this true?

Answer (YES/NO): NO